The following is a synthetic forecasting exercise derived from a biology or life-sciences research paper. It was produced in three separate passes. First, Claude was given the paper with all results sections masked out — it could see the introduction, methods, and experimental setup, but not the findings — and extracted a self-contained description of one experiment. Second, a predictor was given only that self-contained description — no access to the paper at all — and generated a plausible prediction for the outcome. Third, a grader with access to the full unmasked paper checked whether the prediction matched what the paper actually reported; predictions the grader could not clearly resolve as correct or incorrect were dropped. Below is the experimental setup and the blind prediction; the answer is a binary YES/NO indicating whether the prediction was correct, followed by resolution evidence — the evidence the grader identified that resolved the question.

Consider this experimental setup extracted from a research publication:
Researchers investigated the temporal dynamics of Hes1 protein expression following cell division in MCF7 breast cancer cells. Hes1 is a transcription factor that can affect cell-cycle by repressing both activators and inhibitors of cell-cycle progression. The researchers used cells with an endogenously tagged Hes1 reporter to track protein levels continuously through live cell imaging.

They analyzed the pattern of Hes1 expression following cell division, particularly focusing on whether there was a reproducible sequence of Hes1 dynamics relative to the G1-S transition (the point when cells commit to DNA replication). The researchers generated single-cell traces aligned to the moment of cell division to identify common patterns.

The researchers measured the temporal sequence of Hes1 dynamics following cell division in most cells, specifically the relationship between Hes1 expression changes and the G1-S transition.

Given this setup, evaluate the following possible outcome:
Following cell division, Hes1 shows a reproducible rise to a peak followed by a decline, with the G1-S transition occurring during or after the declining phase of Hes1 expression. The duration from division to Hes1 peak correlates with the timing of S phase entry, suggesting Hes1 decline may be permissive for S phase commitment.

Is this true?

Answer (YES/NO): YES